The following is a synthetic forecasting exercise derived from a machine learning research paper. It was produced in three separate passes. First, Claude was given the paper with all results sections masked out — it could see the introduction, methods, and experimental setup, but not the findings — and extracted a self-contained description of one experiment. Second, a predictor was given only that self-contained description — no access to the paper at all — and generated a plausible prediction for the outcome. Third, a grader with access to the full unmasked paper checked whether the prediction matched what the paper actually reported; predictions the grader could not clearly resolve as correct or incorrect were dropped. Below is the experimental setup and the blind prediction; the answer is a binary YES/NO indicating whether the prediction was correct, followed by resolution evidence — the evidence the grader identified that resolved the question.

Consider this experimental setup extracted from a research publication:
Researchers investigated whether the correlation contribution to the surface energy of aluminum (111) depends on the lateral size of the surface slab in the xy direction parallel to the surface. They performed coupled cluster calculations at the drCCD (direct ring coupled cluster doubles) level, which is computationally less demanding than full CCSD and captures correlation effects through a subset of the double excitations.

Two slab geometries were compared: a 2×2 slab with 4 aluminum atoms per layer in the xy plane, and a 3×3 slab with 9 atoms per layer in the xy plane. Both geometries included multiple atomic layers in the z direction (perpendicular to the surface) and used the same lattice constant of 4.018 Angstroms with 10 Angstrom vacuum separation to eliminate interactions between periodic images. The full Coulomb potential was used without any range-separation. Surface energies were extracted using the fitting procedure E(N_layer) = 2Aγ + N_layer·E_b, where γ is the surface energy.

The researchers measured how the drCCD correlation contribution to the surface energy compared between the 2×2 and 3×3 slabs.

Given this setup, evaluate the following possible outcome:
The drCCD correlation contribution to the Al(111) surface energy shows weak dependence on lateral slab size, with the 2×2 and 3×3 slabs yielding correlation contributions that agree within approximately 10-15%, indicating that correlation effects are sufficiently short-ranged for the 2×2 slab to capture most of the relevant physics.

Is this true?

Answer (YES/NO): NO